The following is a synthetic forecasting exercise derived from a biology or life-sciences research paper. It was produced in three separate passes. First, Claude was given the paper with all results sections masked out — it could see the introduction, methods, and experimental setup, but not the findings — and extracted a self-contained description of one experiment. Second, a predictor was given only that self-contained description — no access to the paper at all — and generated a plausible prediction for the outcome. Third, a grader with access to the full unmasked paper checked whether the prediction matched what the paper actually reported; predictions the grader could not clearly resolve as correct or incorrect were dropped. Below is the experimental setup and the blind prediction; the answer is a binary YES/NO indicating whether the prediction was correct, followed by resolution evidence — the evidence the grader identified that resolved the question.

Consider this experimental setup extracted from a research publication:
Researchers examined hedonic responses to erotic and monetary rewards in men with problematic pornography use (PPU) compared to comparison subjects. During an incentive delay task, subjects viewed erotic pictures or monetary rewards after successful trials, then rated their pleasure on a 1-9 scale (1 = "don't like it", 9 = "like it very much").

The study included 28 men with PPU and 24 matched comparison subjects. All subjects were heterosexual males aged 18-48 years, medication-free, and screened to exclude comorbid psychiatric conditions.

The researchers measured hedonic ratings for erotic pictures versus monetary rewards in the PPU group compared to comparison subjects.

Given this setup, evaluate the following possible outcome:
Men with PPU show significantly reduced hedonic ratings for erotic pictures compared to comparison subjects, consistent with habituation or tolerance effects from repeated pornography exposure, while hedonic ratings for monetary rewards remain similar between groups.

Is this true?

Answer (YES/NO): NO